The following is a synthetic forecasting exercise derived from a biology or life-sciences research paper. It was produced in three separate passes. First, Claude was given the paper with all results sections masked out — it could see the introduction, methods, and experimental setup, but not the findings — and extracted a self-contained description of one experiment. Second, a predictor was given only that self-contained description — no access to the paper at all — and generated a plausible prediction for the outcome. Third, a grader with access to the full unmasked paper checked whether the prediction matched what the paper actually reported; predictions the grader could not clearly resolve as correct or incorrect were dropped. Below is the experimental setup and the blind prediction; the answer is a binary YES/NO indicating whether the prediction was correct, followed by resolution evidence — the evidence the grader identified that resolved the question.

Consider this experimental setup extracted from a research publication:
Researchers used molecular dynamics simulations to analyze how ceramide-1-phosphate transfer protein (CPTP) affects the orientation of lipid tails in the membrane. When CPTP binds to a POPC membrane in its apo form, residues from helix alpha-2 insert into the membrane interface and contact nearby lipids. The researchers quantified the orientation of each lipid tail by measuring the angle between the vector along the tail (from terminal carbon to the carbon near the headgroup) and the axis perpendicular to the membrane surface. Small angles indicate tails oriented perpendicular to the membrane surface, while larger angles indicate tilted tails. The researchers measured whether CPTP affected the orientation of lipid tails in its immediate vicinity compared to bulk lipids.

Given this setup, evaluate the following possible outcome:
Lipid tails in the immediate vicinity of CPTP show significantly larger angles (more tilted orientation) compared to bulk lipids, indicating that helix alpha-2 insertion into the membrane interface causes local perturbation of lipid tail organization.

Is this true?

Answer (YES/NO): YES